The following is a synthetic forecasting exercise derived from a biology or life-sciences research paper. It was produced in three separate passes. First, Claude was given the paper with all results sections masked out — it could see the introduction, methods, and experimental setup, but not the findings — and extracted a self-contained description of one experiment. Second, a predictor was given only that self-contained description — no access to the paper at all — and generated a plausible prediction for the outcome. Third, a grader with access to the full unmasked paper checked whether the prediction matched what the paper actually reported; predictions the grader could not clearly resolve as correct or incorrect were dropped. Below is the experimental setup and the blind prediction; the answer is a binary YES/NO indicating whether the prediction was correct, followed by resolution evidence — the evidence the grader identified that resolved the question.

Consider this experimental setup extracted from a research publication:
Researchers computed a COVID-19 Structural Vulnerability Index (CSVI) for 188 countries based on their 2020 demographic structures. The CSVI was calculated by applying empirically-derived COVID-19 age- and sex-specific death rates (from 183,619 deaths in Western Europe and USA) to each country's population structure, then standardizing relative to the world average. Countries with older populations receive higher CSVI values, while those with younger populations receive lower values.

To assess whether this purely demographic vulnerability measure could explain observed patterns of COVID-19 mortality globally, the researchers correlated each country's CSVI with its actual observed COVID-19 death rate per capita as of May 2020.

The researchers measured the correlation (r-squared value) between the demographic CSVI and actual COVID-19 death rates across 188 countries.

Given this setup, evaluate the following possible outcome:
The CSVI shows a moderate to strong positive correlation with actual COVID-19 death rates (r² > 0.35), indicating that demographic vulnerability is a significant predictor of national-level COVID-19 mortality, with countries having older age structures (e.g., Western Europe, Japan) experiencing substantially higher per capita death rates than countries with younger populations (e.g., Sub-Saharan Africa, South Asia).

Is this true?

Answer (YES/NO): YES